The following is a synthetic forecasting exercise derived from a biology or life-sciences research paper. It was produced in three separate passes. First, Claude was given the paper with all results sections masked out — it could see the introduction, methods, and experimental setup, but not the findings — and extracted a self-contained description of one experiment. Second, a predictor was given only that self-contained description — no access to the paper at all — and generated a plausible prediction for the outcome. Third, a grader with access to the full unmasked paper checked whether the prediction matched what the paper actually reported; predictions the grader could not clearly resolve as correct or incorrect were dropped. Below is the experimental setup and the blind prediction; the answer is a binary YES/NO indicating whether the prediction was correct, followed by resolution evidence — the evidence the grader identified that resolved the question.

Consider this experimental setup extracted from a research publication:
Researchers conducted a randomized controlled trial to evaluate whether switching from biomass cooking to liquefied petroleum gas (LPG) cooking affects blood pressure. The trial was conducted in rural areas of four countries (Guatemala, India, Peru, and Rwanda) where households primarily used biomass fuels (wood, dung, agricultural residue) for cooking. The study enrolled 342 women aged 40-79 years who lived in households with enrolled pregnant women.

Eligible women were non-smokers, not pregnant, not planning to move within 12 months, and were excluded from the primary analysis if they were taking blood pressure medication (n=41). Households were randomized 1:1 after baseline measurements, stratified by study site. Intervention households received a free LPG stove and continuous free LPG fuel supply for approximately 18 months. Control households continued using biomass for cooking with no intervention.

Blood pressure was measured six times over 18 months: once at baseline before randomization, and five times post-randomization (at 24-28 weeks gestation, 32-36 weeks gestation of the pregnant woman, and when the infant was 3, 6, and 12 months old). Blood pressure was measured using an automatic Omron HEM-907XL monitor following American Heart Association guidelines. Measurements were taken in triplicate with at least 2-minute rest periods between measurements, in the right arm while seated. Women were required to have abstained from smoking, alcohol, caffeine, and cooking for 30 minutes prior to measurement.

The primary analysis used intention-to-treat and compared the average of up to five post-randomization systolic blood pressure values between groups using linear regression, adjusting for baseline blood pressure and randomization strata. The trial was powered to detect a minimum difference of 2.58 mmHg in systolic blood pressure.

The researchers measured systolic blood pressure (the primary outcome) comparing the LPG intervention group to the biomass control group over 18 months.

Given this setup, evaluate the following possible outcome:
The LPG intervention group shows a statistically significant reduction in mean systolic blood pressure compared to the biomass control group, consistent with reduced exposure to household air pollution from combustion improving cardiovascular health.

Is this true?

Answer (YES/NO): NO